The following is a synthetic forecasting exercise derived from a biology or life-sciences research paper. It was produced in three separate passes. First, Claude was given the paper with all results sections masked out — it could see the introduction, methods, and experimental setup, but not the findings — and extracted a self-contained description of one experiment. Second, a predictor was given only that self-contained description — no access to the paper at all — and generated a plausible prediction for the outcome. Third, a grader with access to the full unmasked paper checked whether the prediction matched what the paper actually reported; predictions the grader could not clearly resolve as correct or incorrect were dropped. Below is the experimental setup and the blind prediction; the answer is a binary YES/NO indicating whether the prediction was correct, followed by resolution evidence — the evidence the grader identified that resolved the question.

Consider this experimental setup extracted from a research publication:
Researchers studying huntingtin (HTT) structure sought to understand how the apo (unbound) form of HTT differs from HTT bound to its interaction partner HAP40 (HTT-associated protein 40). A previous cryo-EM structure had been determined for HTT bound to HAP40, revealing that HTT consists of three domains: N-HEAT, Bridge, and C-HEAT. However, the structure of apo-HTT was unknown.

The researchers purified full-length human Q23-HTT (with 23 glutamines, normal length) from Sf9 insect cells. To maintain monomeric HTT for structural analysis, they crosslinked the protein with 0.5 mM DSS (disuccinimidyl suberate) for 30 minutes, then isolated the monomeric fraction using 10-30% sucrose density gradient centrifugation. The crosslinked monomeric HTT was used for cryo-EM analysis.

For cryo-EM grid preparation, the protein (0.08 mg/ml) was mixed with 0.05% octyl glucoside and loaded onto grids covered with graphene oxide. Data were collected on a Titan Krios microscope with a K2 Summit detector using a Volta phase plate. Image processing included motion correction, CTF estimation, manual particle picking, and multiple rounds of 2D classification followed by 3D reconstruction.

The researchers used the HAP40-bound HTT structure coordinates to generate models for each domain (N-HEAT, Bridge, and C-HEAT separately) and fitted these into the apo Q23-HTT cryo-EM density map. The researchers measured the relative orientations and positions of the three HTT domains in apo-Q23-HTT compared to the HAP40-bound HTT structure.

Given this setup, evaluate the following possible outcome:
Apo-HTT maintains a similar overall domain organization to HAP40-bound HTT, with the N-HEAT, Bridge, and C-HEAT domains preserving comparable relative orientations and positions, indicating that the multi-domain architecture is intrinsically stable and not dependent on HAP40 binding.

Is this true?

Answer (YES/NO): NO